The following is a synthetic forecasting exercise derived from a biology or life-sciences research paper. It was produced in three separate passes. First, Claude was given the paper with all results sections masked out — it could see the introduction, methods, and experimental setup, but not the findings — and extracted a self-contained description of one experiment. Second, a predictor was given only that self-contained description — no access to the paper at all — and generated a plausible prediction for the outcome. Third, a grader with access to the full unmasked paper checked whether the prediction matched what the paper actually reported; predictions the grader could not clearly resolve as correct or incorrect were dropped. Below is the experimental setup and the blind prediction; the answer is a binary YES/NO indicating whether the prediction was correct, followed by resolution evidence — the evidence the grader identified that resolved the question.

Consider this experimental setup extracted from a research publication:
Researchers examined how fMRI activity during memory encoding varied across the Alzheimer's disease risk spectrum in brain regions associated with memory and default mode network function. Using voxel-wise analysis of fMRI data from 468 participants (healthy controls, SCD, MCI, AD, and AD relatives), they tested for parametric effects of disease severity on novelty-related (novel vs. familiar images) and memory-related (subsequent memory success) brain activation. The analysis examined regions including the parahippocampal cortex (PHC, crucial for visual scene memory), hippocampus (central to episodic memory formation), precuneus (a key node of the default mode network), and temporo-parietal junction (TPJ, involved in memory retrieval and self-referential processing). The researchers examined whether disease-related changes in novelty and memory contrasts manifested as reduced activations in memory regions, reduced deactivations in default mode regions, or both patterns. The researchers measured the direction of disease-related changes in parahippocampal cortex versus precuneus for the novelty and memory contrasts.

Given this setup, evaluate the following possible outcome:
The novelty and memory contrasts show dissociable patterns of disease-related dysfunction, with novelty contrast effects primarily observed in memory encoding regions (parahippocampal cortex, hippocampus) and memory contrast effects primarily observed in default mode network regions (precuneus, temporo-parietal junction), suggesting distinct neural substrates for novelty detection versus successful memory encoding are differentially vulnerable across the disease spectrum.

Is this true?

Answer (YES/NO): NO